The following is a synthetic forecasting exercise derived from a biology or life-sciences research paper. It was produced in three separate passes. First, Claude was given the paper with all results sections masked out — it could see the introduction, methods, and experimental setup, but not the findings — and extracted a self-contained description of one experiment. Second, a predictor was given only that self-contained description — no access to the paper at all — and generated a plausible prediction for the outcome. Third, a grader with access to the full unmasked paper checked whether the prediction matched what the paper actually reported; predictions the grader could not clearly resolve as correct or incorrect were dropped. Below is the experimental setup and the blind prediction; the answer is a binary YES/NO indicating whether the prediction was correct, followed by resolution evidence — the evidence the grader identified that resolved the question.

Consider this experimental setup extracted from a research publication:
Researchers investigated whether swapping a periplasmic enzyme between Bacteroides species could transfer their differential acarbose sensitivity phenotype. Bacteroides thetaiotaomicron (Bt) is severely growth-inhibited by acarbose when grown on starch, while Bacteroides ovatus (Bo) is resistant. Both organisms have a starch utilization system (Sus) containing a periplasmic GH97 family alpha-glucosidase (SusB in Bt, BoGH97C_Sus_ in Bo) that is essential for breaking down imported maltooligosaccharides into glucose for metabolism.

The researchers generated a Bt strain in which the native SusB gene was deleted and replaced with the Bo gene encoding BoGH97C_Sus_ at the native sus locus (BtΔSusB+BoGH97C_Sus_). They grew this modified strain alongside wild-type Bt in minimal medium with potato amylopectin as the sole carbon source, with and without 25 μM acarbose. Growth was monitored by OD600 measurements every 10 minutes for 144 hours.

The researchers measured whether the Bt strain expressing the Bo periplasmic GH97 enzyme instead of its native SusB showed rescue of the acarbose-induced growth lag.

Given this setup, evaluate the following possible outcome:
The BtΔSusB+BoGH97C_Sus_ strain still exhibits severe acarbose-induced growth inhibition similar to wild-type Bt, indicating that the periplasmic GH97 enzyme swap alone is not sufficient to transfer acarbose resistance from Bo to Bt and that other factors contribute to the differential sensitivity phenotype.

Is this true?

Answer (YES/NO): YES